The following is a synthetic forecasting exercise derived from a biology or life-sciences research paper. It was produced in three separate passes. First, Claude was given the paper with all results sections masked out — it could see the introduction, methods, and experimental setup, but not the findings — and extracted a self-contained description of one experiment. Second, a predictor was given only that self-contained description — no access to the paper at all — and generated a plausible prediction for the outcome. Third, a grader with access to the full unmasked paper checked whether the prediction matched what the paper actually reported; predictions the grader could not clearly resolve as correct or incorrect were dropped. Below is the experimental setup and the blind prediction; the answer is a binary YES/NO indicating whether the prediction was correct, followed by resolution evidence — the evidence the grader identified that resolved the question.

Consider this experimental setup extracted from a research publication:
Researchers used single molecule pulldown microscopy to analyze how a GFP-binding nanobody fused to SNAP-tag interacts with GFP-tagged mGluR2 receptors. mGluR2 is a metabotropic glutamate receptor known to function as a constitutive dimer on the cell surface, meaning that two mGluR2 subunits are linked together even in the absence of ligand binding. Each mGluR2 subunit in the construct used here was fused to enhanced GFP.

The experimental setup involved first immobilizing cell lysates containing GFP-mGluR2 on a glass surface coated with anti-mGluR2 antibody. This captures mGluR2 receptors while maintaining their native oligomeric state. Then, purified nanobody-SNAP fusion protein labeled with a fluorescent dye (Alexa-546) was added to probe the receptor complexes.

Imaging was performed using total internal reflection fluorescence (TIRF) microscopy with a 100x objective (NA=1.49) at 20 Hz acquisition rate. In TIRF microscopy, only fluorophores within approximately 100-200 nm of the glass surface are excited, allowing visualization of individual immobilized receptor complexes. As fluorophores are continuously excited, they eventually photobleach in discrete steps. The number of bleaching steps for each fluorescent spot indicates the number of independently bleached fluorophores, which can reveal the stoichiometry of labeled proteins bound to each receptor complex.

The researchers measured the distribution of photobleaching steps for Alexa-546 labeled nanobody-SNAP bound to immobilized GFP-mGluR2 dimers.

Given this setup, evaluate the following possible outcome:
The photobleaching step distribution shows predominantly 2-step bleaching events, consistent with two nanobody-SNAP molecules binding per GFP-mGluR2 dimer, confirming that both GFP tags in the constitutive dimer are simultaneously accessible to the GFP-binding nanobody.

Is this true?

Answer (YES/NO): NO